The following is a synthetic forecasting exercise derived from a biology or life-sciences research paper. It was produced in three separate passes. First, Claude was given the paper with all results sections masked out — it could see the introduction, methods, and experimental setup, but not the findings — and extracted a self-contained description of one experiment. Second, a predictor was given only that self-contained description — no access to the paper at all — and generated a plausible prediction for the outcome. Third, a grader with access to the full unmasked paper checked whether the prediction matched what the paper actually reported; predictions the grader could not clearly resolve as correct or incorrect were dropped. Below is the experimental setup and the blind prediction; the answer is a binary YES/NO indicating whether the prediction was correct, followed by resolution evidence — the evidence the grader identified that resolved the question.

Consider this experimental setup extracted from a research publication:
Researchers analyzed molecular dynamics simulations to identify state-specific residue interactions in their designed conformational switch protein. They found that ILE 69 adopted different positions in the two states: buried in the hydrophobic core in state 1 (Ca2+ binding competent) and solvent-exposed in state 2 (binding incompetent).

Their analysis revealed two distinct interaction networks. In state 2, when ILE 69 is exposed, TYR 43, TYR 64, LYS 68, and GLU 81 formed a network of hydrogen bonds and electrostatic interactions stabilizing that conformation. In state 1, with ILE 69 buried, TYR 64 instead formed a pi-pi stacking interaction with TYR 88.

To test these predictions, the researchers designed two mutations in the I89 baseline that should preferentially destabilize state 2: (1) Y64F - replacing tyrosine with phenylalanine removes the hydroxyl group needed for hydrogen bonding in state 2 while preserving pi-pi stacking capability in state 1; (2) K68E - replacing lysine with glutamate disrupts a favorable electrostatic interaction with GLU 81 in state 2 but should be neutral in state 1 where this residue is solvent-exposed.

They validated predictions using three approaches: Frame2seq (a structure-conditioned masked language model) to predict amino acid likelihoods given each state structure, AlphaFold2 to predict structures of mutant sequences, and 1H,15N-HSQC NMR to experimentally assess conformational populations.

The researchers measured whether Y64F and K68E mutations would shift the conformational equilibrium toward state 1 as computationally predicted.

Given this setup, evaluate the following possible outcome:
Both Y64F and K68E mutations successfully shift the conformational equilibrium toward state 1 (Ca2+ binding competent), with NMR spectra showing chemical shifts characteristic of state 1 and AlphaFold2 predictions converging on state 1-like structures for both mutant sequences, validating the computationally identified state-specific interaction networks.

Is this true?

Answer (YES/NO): YES